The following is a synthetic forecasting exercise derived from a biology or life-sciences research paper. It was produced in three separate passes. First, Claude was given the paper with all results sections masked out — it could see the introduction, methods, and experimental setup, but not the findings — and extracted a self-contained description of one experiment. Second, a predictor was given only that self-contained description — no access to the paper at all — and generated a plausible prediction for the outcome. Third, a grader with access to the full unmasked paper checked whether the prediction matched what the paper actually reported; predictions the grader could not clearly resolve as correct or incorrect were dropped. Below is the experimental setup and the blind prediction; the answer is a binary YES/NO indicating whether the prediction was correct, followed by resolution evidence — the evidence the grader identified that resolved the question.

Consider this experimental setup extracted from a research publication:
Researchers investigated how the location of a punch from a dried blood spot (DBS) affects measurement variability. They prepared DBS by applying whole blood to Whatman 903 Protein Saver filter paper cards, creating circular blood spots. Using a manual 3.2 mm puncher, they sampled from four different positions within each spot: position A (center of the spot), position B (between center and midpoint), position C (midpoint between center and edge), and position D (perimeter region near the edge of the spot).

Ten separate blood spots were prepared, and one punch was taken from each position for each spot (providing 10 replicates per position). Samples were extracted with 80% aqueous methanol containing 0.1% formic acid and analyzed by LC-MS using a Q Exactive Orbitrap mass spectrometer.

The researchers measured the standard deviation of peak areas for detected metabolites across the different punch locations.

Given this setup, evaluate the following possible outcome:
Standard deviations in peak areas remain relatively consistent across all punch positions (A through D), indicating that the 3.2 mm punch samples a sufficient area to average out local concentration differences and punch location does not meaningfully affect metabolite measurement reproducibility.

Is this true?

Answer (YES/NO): NO